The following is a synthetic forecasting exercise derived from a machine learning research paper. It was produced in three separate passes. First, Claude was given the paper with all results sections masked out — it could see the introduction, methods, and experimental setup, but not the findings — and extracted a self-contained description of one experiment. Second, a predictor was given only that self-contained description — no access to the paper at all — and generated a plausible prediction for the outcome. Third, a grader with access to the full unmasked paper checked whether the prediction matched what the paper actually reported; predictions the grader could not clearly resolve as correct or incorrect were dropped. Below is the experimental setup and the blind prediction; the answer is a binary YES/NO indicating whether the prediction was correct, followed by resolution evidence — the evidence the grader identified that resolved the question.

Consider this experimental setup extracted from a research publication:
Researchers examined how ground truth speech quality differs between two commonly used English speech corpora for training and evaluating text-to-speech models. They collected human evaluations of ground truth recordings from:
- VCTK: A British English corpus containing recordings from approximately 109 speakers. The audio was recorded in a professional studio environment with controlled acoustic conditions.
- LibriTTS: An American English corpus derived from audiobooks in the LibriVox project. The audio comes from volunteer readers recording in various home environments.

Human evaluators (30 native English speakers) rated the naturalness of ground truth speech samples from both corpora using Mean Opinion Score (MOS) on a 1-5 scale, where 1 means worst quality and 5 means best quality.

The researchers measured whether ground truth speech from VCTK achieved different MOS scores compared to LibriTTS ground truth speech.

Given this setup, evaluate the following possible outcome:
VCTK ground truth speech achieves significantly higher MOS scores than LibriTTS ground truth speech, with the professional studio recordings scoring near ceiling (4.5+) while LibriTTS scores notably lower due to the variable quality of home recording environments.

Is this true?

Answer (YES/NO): NO